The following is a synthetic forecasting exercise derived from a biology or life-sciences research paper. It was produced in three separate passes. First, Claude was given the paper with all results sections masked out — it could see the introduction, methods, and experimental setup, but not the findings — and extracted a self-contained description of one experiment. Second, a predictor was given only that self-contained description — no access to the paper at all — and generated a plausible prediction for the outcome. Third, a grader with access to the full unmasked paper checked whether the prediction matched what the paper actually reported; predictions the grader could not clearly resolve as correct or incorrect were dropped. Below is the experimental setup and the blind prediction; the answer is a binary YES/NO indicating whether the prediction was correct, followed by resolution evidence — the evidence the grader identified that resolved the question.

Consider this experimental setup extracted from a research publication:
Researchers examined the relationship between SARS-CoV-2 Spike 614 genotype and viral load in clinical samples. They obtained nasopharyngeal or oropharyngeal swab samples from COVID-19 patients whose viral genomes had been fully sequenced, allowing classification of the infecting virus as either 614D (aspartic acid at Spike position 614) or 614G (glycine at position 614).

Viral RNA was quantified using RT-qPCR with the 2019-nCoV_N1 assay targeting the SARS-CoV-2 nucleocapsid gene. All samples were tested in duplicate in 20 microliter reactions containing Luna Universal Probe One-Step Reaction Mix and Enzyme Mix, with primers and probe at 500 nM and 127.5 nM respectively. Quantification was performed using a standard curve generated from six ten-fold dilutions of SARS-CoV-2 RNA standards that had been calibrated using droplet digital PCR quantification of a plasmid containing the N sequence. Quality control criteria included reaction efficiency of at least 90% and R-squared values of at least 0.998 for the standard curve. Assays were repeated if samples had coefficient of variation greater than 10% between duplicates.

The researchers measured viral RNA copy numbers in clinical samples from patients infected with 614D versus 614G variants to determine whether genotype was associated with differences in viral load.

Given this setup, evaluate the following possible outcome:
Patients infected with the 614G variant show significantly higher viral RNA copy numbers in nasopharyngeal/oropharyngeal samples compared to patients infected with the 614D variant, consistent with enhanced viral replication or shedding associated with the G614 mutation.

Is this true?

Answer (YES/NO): YES